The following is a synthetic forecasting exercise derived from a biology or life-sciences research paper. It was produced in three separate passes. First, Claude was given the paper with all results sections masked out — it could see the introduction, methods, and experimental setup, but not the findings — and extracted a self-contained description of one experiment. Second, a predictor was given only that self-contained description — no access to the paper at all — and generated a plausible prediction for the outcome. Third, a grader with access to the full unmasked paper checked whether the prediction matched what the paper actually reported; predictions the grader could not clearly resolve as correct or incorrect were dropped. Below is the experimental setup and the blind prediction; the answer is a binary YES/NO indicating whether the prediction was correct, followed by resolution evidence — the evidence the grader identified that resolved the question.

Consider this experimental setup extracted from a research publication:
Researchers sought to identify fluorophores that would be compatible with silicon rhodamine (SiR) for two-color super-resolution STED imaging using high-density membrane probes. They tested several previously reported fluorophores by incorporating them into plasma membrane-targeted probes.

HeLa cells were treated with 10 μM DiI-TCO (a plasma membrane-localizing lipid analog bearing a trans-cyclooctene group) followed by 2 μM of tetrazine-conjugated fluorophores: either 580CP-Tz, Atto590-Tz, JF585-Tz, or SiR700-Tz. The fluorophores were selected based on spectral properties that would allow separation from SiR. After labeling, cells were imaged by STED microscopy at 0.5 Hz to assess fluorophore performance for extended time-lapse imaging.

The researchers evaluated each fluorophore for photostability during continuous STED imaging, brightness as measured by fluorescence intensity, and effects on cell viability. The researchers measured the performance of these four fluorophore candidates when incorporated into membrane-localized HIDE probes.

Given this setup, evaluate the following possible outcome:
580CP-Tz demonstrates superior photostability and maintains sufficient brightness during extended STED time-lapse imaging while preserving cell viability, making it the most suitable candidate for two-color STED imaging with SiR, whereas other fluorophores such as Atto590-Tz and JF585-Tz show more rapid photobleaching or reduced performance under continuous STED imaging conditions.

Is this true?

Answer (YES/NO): NO